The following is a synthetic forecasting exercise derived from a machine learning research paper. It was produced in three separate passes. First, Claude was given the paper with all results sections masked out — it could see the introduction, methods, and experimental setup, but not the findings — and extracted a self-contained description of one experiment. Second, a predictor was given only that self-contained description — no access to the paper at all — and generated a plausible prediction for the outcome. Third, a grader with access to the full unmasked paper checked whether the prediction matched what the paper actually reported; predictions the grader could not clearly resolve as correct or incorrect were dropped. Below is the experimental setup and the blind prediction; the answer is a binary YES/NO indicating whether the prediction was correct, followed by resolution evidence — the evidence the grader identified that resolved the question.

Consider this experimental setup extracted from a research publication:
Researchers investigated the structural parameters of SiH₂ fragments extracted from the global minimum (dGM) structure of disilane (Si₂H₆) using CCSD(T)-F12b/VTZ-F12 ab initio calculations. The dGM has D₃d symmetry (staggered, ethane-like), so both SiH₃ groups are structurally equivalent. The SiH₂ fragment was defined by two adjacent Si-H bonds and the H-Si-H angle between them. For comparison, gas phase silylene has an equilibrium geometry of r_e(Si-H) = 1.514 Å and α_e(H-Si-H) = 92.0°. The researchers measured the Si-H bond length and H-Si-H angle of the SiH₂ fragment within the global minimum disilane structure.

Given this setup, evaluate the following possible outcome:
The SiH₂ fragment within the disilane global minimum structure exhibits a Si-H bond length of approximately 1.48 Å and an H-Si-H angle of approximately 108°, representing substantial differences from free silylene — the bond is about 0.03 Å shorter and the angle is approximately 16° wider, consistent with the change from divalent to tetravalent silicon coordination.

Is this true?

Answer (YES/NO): YES